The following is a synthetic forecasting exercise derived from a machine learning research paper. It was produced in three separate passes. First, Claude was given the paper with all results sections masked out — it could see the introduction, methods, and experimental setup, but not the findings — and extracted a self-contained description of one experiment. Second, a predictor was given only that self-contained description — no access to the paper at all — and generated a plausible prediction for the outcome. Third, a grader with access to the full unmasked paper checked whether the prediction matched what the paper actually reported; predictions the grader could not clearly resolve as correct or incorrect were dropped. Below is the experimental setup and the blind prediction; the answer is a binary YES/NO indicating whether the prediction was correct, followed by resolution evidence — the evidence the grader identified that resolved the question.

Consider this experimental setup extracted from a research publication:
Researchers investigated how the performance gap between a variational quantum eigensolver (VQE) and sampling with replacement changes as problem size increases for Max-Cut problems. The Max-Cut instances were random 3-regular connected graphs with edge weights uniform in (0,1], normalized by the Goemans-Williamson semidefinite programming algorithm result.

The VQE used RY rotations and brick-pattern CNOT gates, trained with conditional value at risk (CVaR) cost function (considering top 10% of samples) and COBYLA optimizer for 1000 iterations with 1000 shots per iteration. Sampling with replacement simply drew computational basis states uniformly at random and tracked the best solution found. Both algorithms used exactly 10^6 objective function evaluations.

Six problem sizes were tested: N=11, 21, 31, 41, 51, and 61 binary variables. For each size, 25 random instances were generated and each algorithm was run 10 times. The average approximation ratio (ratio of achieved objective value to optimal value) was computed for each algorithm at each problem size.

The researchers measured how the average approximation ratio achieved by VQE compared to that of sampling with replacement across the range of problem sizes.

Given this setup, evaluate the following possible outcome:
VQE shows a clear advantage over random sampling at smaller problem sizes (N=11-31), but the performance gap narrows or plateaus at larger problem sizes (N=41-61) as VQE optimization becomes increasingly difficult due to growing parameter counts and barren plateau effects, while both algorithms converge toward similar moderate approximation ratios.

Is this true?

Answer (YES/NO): NO